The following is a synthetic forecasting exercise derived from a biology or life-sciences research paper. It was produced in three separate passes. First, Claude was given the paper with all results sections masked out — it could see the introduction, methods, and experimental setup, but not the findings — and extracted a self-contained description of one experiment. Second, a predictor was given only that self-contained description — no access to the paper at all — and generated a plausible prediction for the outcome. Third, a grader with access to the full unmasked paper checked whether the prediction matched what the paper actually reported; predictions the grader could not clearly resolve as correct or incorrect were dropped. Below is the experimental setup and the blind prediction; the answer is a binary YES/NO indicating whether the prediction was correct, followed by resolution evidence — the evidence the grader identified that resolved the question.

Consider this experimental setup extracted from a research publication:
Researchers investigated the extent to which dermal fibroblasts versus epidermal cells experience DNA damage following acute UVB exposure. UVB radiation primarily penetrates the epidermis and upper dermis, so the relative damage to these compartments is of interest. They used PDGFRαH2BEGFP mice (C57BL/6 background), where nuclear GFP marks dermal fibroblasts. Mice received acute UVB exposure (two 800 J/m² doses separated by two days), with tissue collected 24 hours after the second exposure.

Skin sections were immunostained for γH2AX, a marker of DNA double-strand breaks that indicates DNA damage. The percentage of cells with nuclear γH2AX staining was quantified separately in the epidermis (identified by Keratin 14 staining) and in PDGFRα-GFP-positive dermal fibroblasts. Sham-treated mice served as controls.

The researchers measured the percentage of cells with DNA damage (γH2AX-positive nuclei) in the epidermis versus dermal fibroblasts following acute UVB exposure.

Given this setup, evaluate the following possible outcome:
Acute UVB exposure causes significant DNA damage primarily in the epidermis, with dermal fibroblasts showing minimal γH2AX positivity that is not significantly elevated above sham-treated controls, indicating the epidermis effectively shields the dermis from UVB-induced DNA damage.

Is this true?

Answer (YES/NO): NO